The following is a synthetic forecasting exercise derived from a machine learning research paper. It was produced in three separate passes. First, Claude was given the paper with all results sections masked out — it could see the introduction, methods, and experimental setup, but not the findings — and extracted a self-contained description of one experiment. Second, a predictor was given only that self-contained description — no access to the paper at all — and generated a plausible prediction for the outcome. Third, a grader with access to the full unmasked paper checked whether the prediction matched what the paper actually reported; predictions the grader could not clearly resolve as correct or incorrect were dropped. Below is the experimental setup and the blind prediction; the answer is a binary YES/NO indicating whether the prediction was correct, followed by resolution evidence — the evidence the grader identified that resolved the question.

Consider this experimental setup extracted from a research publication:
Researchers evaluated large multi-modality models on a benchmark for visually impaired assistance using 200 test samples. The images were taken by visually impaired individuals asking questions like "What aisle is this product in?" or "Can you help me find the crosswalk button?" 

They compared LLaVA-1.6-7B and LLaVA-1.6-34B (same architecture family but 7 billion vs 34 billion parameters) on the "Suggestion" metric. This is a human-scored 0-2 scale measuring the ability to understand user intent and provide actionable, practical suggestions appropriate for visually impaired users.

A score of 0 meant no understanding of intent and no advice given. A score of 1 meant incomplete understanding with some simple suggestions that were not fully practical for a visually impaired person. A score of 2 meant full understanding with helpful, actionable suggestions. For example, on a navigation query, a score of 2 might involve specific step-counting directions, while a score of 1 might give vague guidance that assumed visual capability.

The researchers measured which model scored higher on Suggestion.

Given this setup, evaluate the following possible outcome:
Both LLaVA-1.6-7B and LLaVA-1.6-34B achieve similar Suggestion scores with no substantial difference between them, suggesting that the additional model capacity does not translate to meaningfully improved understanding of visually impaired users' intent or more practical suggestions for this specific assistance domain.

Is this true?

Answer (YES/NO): YES